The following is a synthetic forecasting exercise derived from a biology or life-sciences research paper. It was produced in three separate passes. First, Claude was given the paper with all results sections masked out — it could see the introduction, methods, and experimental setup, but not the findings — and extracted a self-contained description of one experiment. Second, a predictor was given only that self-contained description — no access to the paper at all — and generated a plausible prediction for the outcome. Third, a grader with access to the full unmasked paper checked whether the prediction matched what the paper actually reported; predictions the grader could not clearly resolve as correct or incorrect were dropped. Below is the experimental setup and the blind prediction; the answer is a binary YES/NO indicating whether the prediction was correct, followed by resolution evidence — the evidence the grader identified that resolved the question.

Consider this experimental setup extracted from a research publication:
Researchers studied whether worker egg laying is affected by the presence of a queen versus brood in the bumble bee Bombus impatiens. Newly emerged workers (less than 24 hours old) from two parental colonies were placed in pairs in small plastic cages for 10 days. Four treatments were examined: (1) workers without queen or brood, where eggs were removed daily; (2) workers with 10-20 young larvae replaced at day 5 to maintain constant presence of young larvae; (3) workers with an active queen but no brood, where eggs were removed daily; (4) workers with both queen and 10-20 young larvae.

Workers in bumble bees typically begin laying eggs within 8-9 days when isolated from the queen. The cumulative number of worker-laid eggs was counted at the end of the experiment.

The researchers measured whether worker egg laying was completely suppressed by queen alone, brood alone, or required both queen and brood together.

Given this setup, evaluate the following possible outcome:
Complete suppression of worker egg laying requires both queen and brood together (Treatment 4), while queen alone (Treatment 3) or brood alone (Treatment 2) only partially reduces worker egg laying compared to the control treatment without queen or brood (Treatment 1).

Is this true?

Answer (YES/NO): NO